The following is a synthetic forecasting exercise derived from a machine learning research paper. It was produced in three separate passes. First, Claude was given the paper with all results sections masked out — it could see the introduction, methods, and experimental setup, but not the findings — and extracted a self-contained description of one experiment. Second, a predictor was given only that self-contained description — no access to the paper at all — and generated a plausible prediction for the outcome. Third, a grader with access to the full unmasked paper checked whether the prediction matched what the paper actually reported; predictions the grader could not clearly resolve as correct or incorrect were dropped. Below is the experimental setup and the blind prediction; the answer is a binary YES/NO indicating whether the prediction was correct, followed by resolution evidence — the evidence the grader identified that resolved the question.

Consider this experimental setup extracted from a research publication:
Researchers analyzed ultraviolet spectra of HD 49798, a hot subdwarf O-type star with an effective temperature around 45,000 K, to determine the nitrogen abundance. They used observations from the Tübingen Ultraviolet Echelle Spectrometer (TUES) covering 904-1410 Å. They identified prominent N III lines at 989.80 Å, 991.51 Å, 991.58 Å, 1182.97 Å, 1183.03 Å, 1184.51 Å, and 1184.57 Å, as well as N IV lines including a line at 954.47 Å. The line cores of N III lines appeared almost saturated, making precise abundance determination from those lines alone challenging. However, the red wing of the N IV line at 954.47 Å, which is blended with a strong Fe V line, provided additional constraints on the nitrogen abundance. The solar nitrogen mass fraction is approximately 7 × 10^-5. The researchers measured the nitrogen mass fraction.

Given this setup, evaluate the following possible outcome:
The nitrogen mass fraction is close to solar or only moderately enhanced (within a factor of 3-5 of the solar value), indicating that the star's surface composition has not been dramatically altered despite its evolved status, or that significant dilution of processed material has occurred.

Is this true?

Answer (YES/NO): NO